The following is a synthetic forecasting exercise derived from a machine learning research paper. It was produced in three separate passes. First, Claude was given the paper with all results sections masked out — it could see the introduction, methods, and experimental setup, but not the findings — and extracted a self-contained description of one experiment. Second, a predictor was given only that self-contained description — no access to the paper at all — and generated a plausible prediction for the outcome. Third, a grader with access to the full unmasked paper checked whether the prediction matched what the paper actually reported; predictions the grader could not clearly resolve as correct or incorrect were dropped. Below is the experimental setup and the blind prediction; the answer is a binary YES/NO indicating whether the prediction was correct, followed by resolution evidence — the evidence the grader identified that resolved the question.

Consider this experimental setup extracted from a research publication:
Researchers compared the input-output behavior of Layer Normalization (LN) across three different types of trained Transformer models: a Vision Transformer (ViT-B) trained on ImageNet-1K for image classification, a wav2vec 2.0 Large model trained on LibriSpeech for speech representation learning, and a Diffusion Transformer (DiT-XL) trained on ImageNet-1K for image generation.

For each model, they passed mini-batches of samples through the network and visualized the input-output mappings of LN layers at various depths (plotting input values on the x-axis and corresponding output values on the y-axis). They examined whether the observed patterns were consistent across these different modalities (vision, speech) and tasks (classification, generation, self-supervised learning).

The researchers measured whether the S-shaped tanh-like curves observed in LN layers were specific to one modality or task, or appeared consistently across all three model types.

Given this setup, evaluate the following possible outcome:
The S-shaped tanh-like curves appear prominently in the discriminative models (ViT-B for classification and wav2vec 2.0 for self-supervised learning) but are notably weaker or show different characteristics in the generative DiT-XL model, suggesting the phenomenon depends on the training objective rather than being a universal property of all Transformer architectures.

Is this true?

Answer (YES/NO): NO